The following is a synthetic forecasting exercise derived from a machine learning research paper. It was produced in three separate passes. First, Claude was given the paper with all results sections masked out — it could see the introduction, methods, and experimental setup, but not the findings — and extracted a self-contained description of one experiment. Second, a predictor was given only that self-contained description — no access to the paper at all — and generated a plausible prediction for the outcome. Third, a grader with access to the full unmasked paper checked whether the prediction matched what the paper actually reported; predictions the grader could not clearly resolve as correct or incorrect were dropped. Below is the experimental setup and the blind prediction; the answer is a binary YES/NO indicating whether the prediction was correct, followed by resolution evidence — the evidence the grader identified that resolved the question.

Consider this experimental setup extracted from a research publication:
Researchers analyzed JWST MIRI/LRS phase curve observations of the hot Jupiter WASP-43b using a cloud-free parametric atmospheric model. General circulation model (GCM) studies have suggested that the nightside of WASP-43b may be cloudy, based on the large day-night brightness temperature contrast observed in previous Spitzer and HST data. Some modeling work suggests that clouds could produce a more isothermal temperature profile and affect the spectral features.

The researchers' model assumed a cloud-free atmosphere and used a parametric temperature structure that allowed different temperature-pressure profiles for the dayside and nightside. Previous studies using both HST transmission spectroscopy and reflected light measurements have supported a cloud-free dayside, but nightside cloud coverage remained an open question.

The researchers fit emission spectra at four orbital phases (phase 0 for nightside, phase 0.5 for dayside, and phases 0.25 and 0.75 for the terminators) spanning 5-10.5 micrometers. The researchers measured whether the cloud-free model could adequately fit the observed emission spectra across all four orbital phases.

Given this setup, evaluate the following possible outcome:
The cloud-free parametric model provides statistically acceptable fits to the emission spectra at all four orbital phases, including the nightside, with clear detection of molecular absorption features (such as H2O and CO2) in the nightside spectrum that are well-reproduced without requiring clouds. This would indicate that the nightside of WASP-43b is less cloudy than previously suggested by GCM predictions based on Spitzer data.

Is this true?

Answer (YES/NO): NO